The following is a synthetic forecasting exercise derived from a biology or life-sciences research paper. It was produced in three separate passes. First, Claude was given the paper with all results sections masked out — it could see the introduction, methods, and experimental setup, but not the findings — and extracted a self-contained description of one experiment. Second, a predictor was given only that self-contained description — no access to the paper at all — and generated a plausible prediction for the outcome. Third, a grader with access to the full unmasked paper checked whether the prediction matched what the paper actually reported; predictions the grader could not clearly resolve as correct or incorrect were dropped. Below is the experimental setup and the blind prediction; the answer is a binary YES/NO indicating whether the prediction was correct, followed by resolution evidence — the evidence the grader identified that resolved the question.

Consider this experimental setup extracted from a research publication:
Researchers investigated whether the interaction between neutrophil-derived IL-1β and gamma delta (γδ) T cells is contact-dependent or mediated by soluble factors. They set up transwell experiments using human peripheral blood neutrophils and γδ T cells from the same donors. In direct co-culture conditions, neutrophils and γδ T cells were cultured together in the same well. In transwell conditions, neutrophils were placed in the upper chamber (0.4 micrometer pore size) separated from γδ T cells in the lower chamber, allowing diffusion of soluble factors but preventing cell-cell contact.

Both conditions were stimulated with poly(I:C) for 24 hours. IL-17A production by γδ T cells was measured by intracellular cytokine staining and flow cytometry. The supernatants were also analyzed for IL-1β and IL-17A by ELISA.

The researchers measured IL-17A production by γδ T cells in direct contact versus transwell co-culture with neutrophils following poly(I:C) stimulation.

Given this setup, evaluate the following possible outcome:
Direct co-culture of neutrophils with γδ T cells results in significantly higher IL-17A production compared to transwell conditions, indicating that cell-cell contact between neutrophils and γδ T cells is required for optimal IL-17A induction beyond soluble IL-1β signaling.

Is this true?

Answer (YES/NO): NO